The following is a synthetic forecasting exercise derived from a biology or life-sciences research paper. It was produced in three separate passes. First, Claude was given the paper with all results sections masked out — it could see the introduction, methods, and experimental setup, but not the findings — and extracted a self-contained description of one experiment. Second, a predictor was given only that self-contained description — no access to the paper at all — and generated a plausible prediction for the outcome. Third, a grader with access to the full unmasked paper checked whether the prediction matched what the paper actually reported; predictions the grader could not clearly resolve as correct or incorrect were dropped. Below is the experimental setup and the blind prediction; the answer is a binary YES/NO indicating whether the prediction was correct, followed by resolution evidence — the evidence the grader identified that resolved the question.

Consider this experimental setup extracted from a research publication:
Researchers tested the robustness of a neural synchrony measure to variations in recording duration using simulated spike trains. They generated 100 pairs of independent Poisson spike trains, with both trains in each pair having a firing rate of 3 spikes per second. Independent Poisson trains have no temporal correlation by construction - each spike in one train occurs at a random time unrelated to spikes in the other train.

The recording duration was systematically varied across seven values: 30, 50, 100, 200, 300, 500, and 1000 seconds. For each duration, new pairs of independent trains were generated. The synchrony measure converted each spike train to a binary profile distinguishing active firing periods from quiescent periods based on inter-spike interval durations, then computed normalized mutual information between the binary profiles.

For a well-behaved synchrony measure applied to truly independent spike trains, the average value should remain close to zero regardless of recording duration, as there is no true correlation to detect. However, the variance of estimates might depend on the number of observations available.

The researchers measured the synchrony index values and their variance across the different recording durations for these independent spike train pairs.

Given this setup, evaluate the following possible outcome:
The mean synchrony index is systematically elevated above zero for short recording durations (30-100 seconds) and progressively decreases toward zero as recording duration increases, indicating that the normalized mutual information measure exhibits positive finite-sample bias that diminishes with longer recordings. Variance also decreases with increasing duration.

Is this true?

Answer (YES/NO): NO